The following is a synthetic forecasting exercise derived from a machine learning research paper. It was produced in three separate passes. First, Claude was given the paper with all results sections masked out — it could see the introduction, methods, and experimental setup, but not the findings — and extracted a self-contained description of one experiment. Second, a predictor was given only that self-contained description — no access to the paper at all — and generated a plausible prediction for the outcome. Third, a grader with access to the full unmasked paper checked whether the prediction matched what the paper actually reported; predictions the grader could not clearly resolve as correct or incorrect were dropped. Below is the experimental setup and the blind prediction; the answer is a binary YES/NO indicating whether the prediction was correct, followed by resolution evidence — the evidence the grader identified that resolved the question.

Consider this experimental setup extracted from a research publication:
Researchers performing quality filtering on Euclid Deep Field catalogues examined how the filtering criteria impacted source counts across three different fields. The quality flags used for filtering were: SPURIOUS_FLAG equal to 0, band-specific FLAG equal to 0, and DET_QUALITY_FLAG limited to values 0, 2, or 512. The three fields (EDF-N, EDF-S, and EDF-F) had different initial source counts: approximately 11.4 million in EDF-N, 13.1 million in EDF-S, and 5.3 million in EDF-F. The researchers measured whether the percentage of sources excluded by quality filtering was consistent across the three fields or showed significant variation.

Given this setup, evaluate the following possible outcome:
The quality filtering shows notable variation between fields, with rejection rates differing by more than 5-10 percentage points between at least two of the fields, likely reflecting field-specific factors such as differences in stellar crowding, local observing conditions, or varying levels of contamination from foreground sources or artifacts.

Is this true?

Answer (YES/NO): NO